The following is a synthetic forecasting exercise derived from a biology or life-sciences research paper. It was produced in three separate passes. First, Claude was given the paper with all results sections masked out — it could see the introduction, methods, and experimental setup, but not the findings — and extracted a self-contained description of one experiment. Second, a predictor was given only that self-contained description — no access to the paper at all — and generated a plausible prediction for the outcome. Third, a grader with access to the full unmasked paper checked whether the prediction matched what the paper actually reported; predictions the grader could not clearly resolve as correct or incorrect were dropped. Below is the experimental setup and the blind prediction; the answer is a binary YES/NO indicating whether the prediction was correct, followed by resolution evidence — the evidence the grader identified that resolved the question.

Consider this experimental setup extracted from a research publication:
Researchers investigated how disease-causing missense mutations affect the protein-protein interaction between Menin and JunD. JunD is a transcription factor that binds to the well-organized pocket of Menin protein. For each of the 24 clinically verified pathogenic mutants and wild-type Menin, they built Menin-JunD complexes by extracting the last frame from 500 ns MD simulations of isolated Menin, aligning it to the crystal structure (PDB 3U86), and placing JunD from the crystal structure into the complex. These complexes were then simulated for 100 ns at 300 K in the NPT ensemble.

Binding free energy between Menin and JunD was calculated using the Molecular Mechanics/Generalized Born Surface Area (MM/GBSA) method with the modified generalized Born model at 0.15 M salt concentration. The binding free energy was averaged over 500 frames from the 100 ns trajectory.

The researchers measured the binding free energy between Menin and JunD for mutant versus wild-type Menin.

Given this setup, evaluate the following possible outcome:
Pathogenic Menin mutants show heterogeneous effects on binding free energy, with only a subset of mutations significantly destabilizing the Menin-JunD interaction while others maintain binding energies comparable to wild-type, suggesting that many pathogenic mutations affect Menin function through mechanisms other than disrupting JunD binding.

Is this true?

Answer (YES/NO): NO